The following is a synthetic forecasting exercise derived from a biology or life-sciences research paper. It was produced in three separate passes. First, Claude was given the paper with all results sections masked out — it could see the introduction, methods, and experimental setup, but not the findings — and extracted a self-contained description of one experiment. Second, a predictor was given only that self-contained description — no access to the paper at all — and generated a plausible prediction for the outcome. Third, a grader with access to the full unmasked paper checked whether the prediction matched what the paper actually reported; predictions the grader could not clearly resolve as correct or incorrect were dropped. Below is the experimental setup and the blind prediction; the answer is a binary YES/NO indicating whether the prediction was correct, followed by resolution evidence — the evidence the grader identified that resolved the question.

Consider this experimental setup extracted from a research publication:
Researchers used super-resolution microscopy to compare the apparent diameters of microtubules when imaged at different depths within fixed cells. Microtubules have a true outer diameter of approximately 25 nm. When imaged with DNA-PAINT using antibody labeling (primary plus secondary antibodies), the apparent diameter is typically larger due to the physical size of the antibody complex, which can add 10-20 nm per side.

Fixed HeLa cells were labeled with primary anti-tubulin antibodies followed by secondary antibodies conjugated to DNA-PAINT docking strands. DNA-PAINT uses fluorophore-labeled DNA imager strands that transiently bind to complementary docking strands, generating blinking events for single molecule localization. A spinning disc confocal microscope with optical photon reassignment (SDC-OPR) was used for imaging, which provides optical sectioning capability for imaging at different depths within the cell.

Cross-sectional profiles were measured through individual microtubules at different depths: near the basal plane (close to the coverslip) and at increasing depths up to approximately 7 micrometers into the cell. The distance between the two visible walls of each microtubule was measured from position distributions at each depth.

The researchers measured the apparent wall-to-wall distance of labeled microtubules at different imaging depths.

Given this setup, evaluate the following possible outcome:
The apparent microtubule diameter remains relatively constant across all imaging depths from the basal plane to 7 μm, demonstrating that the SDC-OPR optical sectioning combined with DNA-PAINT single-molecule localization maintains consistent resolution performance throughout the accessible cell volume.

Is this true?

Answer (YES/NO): YES